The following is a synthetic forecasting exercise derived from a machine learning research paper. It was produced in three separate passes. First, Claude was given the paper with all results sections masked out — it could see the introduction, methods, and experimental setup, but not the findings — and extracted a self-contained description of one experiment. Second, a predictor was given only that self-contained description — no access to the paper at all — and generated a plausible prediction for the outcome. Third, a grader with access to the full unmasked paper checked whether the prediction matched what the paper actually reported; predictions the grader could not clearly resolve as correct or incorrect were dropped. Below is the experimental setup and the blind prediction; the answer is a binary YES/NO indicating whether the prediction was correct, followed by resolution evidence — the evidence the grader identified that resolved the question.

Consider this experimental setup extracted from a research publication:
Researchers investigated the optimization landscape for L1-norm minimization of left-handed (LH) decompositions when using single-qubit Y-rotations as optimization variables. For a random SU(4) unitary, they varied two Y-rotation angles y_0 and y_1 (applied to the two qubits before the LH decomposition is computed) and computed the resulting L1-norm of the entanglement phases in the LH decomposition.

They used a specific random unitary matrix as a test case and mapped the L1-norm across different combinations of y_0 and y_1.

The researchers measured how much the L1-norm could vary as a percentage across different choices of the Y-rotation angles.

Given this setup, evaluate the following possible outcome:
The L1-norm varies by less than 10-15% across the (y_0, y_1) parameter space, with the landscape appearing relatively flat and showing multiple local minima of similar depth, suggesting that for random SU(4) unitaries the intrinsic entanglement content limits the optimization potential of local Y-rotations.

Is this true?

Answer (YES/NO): NO